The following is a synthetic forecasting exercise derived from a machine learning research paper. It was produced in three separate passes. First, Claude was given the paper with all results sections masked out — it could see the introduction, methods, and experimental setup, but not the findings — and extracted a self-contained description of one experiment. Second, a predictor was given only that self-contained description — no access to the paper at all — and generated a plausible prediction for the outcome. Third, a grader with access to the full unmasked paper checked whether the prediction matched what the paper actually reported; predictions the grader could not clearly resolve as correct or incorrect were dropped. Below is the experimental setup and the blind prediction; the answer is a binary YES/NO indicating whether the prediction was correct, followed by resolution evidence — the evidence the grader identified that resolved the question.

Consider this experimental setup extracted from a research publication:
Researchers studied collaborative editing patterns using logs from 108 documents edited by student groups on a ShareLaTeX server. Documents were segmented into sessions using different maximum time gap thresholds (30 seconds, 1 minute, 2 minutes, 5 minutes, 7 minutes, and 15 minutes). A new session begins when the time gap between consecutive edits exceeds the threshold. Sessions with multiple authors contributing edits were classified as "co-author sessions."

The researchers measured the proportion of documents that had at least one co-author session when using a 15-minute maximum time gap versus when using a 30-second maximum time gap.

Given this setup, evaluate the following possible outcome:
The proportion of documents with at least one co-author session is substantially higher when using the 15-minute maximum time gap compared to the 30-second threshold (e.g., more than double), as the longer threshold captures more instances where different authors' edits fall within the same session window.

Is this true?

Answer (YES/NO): NO